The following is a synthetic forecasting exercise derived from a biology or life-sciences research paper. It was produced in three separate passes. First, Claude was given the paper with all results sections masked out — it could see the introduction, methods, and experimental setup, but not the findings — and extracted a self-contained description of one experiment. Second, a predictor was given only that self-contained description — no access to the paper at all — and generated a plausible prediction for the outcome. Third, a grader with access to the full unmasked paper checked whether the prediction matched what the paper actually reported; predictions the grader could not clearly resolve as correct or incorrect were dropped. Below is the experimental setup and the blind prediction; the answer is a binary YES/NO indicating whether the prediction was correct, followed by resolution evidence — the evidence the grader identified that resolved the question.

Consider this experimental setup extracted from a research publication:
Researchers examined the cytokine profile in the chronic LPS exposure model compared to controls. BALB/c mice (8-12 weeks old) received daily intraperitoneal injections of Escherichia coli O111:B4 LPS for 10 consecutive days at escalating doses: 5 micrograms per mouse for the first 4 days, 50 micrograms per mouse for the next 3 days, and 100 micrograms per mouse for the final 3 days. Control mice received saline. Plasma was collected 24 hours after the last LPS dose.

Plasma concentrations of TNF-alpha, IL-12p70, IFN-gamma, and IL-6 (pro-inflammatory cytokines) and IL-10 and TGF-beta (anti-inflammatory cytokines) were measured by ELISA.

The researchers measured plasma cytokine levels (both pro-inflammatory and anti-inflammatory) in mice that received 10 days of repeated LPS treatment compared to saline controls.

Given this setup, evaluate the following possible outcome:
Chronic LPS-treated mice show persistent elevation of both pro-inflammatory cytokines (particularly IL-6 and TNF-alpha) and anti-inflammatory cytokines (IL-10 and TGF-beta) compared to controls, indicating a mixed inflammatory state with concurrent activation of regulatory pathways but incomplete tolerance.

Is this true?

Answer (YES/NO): NO